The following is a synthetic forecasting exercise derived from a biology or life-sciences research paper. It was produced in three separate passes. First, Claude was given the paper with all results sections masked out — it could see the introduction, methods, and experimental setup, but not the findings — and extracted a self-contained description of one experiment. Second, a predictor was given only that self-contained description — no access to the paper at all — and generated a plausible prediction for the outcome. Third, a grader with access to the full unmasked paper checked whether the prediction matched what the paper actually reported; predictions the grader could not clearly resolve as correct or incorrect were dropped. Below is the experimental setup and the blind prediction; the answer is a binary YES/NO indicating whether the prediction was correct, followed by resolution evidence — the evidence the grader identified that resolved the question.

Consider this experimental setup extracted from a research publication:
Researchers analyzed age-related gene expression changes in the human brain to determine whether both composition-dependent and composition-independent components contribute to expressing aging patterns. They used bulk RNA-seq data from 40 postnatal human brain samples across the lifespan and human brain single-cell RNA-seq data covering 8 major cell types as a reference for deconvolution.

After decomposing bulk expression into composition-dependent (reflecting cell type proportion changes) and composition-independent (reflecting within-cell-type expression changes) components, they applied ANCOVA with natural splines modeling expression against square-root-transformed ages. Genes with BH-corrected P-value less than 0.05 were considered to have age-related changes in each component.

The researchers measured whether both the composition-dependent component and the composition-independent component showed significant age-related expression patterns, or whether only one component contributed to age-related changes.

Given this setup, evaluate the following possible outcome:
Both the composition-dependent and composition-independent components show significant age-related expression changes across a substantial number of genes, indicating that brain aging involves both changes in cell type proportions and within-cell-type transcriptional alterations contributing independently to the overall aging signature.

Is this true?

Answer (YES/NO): YES